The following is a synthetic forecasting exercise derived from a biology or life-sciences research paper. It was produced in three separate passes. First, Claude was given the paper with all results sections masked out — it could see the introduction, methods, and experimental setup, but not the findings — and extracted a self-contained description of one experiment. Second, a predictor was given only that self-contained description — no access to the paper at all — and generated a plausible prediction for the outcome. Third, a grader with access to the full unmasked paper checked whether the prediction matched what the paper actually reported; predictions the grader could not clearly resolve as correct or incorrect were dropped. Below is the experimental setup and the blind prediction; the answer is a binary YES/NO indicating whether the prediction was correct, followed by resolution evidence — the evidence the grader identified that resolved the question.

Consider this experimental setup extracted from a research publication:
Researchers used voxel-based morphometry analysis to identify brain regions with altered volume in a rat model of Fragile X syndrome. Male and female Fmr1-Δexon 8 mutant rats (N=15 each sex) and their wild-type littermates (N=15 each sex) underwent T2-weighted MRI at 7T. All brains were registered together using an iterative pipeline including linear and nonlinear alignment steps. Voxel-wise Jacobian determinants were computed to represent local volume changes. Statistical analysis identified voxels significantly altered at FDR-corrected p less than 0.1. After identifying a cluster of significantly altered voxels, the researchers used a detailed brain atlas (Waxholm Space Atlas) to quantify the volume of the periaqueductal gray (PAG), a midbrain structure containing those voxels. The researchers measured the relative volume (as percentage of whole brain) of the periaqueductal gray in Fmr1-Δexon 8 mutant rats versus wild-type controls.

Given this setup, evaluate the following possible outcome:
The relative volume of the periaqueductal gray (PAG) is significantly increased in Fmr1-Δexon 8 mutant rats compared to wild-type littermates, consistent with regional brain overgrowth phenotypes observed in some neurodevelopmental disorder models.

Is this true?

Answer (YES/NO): YES